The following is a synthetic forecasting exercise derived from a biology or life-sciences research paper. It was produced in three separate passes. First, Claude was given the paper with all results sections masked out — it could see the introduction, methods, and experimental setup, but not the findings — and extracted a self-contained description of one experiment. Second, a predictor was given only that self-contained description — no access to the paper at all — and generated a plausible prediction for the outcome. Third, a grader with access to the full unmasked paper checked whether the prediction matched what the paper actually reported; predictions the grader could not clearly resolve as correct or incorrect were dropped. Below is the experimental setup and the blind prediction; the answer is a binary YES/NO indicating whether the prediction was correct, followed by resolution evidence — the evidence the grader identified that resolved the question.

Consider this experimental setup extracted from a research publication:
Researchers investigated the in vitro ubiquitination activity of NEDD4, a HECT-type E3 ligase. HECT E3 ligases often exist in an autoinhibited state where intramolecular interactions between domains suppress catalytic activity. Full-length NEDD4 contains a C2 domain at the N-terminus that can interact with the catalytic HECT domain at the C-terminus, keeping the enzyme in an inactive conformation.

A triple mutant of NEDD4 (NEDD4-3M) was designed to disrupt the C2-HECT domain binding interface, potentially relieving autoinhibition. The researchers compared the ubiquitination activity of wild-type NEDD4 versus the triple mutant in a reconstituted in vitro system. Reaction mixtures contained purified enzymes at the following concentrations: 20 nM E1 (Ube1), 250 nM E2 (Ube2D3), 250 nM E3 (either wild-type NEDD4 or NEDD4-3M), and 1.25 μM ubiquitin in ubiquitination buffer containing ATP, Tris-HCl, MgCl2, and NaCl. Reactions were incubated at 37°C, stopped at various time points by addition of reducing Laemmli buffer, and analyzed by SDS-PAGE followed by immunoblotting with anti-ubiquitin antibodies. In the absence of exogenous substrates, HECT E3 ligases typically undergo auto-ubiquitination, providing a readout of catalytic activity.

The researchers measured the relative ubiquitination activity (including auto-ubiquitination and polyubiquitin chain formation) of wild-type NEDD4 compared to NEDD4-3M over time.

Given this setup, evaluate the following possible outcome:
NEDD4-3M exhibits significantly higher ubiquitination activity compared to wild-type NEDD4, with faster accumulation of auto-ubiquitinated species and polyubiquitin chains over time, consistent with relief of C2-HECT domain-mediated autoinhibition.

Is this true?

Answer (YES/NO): YES